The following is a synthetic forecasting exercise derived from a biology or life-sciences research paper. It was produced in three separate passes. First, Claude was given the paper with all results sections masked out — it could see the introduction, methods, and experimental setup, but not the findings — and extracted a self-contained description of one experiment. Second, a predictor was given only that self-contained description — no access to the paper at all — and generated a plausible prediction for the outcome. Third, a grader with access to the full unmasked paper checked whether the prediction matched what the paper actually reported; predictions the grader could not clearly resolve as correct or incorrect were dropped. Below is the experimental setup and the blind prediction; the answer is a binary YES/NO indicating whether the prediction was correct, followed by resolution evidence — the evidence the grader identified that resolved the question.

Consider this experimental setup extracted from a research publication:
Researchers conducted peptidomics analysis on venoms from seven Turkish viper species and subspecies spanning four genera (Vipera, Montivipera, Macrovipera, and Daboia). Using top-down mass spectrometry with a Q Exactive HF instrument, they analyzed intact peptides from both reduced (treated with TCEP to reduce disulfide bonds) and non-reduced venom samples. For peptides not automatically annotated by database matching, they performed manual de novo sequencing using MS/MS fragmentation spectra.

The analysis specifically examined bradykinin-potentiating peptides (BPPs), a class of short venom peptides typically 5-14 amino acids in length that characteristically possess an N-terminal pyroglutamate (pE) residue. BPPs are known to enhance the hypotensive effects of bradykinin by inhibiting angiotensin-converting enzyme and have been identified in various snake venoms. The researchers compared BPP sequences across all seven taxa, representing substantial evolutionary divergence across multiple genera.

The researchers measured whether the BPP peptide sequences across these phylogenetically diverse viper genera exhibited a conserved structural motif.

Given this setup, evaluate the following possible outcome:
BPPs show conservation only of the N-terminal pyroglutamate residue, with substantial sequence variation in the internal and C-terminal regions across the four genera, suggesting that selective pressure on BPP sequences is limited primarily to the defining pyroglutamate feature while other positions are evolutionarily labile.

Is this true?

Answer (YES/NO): NO